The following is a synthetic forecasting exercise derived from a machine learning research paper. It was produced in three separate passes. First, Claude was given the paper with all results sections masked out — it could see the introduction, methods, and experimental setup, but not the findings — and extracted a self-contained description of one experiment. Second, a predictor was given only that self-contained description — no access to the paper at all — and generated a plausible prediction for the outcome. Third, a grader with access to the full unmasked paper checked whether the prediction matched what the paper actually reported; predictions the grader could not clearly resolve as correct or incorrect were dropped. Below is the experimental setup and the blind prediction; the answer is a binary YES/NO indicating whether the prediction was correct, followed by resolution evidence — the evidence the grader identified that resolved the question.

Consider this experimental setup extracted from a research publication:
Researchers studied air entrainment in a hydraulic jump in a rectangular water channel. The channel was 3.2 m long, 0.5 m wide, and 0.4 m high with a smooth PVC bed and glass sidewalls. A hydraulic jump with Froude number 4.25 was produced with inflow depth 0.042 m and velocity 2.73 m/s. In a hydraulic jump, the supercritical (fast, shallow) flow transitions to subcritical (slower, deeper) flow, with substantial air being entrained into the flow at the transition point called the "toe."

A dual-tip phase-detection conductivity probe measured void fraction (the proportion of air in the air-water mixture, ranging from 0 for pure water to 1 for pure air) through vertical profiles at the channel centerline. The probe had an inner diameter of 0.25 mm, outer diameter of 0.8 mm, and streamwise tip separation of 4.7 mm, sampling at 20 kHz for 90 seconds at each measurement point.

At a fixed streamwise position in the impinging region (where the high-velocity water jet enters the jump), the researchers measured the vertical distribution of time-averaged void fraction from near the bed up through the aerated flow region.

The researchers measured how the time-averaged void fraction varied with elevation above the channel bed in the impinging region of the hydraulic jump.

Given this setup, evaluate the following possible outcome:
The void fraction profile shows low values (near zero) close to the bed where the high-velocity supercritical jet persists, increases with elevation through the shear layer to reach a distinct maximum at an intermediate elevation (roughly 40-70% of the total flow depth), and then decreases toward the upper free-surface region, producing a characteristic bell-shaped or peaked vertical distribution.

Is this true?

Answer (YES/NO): NO